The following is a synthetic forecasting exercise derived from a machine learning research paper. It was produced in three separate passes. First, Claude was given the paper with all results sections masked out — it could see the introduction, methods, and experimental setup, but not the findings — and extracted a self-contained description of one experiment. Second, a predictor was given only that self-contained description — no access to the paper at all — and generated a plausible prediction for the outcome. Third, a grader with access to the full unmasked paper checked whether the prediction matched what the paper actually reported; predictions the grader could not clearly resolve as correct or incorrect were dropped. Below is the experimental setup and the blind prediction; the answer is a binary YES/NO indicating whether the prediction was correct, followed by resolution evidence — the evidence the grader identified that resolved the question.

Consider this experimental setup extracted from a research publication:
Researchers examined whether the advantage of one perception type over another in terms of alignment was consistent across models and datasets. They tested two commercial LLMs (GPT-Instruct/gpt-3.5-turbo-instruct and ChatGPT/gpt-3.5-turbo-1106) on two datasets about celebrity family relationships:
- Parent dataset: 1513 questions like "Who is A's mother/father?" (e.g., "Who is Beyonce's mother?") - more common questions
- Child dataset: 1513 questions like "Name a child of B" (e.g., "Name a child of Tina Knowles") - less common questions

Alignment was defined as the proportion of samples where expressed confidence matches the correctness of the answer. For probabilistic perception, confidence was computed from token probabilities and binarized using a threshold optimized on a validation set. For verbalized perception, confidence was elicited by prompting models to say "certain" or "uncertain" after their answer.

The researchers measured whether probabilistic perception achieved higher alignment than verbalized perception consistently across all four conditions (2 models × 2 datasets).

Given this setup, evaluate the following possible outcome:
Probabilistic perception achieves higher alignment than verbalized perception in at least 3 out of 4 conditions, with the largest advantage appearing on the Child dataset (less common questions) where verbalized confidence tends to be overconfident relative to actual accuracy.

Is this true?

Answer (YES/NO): YES